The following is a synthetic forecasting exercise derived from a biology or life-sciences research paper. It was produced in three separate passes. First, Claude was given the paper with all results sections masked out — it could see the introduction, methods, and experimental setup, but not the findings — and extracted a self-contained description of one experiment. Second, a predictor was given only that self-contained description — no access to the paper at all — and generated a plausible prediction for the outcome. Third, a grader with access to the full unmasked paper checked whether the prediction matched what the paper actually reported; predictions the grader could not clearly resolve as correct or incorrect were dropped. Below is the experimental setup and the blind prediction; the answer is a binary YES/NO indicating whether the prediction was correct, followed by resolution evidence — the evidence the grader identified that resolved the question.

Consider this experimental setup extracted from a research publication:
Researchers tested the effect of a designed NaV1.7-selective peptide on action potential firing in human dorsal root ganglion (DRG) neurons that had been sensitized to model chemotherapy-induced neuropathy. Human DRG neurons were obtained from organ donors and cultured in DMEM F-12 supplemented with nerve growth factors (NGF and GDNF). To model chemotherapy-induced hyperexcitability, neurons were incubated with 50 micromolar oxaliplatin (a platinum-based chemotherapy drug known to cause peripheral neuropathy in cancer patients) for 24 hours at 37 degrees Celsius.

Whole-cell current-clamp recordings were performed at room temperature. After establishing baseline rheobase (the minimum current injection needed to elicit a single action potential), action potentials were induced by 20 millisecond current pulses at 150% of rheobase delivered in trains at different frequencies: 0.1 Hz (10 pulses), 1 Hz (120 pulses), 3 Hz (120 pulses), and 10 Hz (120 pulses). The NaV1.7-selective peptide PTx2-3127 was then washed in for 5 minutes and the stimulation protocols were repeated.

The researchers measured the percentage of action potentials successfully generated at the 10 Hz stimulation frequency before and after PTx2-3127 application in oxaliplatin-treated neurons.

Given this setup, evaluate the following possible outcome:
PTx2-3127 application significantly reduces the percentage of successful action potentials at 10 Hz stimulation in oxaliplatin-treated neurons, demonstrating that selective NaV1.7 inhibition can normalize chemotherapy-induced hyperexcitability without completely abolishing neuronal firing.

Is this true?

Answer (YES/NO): YES